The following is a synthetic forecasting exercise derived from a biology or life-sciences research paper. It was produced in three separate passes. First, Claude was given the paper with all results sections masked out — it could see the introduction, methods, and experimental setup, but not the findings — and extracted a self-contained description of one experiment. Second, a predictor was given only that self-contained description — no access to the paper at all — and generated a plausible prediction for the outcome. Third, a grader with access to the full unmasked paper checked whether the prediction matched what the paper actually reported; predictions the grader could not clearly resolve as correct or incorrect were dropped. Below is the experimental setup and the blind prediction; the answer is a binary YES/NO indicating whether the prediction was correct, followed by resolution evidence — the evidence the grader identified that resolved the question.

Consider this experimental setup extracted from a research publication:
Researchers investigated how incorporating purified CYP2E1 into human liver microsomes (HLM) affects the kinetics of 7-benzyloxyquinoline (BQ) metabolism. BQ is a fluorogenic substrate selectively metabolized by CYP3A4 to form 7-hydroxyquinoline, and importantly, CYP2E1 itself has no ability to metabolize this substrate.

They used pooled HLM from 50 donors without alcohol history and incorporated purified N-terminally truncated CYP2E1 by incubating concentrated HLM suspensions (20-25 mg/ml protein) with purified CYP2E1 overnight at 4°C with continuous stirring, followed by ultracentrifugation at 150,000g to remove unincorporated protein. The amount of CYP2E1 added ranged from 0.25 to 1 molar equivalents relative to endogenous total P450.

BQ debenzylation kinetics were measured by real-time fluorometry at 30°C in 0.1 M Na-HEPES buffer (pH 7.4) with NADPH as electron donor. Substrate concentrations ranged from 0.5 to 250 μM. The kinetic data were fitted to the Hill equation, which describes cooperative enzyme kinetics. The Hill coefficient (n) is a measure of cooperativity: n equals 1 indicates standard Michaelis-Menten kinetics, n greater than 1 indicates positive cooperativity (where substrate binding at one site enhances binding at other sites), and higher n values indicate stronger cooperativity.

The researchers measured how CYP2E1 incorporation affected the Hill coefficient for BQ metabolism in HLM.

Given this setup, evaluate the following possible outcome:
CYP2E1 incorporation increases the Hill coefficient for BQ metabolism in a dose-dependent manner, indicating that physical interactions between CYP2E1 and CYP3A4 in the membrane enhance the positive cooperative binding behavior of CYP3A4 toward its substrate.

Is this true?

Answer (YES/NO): NO